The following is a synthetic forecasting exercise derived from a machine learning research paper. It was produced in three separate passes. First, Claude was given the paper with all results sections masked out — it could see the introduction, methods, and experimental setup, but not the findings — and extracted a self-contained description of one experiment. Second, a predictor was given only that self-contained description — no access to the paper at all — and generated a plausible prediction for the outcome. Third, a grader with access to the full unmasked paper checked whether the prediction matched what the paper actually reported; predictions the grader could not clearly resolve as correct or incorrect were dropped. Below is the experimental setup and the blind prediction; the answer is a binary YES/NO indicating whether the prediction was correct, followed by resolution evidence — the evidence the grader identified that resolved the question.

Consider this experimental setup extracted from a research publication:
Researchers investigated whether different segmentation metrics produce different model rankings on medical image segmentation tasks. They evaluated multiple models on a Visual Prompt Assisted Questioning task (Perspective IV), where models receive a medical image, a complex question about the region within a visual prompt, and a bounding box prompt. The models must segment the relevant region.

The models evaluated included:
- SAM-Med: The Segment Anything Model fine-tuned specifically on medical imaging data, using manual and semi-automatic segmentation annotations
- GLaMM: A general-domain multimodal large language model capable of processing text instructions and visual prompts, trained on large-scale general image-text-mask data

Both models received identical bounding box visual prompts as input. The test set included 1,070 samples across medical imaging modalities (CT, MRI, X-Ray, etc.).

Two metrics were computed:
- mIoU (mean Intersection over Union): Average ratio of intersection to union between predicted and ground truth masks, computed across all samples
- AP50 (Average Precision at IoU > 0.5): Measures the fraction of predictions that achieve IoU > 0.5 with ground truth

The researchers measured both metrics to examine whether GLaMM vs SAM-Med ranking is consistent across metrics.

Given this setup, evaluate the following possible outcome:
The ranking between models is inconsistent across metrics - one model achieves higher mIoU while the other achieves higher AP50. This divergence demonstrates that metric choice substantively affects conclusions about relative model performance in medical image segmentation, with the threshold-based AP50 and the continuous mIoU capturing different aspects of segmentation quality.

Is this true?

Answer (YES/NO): YES